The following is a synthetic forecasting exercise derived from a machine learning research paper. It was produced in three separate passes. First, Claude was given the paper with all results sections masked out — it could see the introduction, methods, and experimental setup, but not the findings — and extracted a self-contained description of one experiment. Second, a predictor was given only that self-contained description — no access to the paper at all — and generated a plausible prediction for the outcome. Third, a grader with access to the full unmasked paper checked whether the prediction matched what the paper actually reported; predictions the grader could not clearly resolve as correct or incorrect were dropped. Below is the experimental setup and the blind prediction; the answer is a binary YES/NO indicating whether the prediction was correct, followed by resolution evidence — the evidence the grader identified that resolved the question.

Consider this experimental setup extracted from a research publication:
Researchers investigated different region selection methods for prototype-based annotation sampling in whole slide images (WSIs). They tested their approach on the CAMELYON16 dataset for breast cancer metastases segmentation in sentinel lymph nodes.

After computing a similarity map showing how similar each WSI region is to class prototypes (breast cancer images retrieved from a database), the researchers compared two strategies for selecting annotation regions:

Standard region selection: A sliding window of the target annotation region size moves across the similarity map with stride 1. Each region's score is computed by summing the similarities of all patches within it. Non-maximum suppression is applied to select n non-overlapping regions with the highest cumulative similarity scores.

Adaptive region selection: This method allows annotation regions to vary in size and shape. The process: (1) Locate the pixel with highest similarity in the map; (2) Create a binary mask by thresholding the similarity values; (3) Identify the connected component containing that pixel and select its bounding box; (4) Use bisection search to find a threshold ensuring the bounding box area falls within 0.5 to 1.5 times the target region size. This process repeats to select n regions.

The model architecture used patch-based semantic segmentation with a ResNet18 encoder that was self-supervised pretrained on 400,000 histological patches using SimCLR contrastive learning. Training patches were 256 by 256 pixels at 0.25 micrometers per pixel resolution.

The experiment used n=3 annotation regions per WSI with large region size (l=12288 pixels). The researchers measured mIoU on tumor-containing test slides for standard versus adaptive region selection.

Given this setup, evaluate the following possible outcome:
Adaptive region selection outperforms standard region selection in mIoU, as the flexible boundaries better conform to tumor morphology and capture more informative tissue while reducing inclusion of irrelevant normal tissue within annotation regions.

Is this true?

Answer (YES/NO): YES